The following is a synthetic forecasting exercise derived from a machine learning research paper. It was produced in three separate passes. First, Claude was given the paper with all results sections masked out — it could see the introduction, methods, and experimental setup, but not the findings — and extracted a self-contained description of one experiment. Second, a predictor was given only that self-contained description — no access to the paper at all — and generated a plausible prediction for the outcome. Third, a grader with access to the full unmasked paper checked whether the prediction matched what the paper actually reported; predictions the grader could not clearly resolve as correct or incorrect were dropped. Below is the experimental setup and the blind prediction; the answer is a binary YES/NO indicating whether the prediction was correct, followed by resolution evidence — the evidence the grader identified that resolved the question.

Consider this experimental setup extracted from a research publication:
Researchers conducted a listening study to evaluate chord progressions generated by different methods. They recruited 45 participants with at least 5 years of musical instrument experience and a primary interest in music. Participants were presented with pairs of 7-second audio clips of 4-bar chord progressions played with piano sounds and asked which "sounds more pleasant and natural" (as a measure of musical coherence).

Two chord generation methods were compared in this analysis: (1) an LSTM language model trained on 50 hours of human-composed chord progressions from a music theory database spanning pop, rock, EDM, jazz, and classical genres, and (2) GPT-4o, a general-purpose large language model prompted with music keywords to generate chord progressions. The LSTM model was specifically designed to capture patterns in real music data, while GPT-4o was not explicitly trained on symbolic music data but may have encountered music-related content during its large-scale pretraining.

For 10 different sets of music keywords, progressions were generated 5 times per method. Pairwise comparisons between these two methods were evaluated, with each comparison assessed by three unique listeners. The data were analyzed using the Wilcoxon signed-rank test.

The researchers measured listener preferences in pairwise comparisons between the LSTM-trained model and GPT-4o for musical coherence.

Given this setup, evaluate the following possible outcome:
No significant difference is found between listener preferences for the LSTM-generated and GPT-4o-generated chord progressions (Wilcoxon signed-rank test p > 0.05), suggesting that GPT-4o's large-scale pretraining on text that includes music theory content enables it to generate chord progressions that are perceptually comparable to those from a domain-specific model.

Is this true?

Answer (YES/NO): NO